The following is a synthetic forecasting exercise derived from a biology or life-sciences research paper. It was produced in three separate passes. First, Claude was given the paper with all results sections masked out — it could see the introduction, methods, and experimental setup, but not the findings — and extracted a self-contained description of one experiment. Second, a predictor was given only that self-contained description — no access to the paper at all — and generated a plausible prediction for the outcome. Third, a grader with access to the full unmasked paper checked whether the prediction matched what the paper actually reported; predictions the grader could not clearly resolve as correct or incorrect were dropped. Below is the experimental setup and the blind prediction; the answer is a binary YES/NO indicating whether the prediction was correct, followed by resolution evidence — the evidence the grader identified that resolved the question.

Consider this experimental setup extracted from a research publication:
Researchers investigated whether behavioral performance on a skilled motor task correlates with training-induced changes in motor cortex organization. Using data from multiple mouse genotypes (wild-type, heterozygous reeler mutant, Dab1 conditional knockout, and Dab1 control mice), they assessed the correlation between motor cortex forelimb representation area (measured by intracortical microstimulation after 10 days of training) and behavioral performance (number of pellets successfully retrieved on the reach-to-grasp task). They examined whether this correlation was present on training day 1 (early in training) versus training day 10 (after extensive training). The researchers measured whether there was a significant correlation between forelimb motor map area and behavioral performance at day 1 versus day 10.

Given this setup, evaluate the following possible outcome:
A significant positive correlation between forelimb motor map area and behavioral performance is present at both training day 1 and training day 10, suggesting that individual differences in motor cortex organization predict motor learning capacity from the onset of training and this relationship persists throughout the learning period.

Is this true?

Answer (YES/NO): NO